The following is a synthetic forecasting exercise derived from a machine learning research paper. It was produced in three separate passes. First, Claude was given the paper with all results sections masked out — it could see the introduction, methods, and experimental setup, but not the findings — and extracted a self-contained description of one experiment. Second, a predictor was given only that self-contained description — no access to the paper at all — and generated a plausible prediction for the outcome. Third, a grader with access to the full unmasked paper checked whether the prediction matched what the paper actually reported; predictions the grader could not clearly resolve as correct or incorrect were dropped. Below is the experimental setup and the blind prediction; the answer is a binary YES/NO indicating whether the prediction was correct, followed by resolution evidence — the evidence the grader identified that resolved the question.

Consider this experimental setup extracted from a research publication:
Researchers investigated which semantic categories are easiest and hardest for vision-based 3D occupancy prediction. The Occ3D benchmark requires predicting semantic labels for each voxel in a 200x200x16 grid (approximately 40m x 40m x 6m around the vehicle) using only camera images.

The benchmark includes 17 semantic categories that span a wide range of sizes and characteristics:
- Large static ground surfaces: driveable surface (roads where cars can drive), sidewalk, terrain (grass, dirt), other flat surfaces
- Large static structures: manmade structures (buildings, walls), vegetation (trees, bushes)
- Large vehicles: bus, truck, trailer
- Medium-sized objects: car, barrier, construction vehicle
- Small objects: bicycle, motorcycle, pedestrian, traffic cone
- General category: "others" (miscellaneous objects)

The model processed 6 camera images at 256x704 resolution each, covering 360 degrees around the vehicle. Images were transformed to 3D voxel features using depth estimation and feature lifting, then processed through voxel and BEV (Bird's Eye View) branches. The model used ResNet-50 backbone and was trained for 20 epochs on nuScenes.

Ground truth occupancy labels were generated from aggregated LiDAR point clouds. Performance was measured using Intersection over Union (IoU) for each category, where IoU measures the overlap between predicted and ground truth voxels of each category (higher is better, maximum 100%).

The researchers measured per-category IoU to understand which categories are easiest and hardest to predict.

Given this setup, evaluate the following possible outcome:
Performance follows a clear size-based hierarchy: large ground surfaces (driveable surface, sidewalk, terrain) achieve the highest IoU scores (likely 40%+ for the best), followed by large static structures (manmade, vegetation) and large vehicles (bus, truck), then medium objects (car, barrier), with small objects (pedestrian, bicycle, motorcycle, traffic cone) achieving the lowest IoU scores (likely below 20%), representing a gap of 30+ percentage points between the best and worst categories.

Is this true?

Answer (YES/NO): NO